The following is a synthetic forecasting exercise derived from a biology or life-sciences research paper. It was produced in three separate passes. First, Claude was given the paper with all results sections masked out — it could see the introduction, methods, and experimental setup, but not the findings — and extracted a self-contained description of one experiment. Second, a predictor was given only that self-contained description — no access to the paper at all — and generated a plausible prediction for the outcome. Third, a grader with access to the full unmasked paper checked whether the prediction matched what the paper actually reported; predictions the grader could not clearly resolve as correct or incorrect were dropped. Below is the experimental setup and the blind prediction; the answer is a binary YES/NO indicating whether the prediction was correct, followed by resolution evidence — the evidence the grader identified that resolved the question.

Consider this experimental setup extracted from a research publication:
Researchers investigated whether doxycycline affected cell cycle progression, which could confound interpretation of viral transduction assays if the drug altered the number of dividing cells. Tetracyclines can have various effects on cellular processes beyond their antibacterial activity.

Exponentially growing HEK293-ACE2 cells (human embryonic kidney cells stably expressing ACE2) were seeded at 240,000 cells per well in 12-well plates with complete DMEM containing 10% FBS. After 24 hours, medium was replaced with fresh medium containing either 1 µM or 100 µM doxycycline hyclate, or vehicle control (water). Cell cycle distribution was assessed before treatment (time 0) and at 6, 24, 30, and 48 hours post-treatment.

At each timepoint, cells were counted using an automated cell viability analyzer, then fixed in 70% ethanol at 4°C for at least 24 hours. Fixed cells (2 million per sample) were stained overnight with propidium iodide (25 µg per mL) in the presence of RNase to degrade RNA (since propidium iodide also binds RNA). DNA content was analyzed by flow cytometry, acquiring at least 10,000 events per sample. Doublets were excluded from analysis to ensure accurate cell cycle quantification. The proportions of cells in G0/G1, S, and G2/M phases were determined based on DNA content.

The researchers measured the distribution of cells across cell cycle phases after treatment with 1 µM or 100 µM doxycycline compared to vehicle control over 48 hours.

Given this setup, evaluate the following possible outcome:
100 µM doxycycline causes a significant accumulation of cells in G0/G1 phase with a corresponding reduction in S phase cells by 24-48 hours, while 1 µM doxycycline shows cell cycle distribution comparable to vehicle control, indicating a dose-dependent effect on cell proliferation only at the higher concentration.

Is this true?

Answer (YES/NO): NO